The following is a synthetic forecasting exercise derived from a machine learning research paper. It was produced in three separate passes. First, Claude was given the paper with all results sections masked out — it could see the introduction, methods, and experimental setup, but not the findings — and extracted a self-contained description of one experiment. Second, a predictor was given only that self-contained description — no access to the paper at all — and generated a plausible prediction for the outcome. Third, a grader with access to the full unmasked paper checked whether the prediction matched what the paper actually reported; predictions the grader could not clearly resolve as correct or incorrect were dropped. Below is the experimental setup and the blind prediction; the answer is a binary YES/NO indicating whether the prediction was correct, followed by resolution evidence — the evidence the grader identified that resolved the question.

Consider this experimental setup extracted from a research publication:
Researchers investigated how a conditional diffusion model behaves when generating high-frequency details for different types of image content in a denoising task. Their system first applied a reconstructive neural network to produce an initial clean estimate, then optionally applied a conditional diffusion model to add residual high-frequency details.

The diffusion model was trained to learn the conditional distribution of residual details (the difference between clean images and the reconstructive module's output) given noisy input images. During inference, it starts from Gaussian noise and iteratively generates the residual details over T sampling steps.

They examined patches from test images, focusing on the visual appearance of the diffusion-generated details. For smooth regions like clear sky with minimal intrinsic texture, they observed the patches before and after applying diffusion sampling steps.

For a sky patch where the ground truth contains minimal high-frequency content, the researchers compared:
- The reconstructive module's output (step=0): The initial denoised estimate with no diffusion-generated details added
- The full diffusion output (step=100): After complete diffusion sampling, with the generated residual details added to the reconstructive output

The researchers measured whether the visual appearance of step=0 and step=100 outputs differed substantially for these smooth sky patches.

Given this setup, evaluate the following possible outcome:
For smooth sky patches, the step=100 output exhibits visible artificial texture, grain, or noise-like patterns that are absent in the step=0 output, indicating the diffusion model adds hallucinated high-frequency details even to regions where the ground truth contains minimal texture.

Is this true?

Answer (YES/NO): NO